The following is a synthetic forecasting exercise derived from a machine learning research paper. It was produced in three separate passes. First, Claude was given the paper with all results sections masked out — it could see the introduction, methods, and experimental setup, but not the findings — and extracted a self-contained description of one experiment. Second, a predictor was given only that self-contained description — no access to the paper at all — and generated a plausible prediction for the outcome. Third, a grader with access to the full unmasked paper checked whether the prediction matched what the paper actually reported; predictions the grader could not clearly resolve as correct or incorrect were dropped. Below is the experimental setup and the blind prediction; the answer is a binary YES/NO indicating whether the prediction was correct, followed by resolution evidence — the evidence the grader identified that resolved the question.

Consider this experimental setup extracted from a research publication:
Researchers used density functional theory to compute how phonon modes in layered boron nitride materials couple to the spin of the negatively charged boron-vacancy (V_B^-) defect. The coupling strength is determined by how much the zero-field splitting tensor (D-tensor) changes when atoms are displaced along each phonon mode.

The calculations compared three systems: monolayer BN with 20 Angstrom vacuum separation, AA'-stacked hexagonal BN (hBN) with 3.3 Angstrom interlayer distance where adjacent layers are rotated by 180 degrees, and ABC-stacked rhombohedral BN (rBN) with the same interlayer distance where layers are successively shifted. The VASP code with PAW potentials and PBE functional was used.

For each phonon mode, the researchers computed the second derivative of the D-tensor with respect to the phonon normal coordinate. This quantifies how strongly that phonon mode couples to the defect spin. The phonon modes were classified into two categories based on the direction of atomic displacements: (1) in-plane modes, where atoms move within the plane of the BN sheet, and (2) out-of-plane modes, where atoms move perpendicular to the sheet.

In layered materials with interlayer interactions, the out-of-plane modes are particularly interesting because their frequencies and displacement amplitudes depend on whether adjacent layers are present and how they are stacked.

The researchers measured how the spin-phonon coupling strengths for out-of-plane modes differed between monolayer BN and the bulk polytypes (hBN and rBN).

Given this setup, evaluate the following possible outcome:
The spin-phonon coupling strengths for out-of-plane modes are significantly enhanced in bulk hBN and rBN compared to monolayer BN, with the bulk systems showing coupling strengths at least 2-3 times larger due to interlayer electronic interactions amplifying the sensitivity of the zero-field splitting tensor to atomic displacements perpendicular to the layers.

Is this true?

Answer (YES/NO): NO